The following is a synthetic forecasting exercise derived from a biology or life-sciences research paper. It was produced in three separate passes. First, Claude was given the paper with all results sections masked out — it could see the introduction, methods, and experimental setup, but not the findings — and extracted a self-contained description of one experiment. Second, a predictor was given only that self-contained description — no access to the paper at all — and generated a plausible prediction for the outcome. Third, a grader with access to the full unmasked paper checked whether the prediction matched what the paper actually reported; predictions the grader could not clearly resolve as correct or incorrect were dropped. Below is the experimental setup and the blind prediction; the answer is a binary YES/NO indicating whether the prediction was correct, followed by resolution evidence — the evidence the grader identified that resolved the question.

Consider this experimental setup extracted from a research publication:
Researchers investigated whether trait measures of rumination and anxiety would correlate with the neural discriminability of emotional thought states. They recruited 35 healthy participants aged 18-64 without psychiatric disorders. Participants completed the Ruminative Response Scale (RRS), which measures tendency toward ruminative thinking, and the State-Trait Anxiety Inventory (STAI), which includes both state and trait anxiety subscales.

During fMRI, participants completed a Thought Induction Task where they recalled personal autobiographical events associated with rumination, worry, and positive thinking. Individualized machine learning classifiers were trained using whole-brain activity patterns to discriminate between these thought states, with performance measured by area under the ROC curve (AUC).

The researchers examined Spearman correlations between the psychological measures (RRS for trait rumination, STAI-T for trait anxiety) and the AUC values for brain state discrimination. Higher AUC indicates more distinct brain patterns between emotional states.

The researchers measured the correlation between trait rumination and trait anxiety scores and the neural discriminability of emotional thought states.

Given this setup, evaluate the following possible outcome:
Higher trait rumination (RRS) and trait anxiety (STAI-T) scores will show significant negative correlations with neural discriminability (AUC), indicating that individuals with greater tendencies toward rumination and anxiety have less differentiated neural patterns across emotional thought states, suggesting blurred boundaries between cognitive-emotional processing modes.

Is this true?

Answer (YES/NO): YES